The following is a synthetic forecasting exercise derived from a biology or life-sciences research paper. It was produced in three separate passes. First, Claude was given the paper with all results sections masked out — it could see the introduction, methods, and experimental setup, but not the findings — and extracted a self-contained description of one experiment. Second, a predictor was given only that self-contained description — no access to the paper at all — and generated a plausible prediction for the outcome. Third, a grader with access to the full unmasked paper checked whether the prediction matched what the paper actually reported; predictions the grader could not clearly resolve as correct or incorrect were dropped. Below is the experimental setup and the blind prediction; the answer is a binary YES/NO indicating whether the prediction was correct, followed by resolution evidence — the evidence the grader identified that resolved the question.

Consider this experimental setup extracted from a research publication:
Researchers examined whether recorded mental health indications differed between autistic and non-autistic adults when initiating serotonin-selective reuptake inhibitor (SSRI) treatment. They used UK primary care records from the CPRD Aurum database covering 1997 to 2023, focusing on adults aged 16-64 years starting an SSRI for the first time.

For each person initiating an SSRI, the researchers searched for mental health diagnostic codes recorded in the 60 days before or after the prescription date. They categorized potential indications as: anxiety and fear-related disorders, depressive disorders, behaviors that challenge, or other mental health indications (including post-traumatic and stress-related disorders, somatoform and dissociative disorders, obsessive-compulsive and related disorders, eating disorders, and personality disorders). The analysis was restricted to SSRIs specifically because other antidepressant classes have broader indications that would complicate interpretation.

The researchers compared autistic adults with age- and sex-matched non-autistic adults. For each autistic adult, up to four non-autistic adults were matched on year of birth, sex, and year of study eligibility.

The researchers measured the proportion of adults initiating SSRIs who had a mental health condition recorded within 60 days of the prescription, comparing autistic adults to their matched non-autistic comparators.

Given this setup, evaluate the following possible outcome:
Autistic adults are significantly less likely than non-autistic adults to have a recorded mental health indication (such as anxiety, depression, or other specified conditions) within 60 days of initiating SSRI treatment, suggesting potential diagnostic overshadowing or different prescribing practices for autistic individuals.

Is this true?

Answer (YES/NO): NO